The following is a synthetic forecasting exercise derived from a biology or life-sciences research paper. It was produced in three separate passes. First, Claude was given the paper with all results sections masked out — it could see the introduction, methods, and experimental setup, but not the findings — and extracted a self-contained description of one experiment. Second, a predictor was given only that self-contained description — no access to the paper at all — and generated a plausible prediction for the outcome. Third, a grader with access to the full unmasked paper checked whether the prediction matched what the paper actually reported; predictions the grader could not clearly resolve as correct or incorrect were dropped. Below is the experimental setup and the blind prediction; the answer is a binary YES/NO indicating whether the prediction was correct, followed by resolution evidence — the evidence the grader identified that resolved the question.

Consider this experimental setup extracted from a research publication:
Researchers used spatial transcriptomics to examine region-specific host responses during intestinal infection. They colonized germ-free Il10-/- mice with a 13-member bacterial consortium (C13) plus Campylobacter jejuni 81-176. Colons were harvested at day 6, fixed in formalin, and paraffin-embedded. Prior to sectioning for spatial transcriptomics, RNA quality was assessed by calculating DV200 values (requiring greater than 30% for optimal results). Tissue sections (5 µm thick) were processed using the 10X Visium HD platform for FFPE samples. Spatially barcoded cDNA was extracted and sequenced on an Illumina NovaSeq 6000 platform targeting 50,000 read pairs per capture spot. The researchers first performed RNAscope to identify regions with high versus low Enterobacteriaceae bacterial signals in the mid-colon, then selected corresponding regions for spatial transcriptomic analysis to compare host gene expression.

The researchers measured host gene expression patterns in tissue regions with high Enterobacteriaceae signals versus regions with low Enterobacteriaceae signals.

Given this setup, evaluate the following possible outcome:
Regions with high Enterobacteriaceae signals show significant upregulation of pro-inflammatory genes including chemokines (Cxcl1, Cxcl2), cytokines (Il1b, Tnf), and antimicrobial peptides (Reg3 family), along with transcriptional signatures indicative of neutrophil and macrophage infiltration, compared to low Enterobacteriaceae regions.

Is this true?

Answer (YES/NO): NO